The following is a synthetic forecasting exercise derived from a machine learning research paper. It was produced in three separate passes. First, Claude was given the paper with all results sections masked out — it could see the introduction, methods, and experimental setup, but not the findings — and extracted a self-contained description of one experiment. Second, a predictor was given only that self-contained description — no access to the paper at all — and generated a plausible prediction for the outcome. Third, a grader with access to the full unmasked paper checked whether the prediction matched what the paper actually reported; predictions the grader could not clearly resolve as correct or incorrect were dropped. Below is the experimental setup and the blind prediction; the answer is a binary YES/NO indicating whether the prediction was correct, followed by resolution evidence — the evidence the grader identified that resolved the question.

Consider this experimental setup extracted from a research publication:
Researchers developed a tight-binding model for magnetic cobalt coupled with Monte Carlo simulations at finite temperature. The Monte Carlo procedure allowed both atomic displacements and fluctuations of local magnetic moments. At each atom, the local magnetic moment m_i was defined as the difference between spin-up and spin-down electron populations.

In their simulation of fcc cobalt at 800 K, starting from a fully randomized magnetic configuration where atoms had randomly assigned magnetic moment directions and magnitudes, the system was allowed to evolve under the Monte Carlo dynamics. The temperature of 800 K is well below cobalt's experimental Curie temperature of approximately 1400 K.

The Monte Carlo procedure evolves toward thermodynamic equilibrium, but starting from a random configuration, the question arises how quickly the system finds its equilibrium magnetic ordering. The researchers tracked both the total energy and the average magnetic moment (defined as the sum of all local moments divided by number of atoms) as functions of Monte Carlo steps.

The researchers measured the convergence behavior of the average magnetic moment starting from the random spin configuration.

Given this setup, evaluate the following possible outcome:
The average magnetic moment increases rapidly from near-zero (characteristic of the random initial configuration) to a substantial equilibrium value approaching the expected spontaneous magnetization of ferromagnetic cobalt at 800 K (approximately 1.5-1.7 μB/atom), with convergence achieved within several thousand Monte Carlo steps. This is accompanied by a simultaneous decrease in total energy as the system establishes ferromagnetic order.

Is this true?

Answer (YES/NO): NO